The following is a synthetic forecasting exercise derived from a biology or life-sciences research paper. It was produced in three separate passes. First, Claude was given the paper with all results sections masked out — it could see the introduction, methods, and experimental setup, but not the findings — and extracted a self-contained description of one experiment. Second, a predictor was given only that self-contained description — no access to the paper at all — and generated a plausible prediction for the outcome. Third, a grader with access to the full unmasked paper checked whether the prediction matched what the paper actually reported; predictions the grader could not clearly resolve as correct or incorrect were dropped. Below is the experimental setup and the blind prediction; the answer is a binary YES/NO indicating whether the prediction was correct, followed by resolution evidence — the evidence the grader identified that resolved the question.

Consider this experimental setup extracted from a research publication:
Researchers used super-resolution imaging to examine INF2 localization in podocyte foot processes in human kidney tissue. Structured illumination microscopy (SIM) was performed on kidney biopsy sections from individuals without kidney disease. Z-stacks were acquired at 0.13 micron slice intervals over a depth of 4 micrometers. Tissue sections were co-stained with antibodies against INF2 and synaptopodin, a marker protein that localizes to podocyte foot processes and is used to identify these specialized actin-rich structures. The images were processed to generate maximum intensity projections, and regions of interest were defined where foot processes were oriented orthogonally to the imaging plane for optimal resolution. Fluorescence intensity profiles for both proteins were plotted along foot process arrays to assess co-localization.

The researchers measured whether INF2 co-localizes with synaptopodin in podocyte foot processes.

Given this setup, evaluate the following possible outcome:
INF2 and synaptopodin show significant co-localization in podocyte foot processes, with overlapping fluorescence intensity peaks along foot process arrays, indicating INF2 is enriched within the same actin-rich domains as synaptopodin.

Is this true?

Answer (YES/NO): YES